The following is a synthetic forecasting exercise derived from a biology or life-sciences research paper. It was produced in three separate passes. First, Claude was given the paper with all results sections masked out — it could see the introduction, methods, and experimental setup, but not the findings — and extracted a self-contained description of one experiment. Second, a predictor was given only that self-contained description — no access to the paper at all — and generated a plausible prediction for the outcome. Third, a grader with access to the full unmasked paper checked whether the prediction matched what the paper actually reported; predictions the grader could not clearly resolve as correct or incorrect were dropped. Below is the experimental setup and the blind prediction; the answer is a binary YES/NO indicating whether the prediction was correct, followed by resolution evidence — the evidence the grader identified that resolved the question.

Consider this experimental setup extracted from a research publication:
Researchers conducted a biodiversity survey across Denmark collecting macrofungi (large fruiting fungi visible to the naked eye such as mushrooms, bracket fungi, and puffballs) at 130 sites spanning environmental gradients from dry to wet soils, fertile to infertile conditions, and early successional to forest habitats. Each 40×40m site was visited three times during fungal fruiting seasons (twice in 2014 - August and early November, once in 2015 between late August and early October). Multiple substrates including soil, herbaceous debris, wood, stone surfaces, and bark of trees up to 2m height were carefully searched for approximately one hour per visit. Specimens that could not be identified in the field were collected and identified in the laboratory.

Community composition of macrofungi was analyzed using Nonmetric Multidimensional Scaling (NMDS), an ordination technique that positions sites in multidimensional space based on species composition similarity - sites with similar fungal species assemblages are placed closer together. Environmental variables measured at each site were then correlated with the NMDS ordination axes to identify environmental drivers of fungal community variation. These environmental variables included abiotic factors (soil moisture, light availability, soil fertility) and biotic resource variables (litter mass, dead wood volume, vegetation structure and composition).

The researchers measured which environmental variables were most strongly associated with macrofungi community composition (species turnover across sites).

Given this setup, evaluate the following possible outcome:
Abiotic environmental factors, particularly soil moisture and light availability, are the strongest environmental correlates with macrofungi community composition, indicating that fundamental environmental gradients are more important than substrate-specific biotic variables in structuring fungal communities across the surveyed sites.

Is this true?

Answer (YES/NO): NO